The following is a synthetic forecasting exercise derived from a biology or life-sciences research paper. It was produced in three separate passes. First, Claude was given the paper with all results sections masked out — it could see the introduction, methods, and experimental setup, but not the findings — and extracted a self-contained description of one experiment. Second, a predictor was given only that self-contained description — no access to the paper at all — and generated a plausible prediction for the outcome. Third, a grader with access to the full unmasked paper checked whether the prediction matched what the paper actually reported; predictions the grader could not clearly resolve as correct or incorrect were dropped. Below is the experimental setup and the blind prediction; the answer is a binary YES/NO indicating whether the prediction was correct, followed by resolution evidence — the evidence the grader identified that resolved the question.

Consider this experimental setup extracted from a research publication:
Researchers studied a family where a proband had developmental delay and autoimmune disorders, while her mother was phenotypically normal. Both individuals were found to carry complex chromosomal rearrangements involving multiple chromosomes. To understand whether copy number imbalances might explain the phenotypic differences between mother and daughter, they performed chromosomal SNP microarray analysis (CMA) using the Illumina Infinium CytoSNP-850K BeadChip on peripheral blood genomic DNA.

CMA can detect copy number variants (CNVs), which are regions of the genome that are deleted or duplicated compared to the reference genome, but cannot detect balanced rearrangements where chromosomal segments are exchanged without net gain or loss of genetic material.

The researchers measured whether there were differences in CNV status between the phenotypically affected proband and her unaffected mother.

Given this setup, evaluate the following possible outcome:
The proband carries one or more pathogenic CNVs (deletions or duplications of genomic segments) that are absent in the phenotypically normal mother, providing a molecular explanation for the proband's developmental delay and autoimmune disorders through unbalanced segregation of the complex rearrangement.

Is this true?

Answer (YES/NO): NO